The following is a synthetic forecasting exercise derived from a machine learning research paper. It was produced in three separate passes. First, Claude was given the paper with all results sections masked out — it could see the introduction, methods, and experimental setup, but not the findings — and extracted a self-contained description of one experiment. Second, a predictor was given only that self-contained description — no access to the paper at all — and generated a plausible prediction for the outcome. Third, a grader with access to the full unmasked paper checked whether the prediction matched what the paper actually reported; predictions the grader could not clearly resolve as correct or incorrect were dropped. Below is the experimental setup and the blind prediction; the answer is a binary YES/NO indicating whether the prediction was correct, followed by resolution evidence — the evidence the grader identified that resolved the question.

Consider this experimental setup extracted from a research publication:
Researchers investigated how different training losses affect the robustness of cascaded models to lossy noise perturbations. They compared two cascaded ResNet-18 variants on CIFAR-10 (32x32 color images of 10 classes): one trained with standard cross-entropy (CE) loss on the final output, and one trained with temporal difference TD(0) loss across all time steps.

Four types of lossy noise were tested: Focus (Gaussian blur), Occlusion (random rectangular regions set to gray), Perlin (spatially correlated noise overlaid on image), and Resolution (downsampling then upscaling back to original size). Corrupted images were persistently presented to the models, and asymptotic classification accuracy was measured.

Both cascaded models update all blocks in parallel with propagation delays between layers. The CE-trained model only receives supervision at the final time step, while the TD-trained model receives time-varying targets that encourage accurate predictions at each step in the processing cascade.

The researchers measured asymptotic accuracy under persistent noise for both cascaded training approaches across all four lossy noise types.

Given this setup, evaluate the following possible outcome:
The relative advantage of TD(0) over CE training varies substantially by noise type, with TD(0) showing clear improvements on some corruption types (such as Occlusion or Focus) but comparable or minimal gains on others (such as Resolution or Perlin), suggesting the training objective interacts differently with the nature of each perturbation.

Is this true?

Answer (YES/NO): NO